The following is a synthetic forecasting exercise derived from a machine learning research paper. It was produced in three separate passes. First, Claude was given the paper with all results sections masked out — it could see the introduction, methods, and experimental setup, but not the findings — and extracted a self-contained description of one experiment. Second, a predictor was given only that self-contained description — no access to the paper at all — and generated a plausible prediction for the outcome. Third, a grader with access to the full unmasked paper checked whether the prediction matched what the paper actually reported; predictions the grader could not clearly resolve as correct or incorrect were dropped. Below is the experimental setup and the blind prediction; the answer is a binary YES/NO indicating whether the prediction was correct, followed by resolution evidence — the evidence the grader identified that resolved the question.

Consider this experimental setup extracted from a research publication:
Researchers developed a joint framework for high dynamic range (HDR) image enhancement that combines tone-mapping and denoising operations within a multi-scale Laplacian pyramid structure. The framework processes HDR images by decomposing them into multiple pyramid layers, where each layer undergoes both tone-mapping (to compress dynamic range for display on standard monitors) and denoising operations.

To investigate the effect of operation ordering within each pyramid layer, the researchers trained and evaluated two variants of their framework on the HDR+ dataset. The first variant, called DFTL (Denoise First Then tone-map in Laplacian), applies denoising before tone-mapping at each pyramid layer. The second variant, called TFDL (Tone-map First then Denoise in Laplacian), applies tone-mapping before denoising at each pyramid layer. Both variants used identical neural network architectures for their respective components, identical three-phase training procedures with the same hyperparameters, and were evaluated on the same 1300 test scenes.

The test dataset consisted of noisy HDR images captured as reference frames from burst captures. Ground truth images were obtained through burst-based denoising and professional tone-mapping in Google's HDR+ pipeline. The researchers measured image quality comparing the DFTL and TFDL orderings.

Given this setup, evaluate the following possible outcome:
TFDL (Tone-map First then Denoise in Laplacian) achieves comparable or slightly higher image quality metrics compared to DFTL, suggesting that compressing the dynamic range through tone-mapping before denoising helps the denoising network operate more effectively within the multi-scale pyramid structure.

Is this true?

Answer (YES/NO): YES